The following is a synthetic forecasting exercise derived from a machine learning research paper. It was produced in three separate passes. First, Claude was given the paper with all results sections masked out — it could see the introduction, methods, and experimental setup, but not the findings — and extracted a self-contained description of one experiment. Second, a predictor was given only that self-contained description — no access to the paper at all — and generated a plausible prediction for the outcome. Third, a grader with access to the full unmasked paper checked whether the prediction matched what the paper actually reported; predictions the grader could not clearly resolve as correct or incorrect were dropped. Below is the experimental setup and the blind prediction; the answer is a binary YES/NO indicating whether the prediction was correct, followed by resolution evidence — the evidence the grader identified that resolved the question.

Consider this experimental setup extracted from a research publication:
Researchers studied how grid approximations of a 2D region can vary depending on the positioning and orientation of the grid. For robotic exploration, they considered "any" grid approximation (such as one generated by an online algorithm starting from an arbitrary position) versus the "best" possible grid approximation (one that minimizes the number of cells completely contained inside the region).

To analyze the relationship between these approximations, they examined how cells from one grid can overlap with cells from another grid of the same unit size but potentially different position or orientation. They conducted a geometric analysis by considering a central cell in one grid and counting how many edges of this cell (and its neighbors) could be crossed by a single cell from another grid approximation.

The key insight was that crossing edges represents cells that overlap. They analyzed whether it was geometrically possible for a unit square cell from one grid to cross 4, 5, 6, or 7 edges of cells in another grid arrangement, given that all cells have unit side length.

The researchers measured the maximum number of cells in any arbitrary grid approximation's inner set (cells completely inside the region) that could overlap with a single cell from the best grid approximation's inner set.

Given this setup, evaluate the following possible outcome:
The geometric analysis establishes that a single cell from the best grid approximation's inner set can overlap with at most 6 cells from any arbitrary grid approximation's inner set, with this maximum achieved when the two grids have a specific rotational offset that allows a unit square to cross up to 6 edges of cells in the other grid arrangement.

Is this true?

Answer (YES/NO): YES